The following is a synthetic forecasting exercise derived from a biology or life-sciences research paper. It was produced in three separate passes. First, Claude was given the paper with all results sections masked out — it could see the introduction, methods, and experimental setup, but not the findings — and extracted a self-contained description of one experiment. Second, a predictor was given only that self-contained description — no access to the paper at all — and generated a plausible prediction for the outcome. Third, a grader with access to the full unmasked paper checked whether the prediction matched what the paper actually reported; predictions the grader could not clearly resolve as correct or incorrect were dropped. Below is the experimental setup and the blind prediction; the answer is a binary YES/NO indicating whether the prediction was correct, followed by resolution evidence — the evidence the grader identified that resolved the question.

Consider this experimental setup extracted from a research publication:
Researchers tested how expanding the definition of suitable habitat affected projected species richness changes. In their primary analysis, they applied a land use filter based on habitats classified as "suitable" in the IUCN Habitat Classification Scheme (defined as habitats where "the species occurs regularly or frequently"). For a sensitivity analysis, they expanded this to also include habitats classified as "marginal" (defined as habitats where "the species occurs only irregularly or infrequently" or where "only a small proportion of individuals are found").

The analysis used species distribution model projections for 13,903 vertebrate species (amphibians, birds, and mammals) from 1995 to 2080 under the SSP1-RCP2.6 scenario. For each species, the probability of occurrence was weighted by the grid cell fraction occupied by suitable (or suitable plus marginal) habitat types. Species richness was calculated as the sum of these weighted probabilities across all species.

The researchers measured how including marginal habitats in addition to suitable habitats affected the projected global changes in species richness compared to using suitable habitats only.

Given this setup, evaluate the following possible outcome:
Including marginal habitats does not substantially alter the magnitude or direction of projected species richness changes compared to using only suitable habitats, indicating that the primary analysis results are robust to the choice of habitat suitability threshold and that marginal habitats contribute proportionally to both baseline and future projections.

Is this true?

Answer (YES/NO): YES